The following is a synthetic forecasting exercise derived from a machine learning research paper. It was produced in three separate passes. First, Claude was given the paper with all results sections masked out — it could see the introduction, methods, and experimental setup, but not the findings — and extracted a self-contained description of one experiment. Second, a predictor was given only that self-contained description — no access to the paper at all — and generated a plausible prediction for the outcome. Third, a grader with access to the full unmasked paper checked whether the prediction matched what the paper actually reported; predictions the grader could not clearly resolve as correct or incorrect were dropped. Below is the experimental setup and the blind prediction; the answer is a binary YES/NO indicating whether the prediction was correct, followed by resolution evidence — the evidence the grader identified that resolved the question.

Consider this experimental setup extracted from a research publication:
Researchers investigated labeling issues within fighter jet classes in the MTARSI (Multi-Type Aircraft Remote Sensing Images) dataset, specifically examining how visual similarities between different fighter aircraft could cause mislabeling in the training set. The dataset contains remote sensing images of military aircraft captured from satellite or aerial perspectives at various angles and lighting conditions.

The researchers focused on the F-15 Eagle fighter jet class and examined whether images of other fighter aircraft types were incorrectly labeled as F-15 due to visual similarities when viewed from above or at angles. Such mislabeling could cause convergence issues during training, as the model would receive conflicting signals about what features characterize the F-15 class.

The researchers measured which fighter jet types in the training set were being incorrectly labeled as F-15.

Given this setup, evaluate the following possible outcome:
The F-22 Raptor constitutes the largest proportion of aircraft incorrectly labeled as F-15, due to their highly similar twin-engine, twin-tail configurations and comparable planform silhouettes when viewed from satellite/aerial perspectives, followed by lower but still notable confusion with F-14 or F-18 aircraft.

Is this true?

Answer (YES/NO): NO